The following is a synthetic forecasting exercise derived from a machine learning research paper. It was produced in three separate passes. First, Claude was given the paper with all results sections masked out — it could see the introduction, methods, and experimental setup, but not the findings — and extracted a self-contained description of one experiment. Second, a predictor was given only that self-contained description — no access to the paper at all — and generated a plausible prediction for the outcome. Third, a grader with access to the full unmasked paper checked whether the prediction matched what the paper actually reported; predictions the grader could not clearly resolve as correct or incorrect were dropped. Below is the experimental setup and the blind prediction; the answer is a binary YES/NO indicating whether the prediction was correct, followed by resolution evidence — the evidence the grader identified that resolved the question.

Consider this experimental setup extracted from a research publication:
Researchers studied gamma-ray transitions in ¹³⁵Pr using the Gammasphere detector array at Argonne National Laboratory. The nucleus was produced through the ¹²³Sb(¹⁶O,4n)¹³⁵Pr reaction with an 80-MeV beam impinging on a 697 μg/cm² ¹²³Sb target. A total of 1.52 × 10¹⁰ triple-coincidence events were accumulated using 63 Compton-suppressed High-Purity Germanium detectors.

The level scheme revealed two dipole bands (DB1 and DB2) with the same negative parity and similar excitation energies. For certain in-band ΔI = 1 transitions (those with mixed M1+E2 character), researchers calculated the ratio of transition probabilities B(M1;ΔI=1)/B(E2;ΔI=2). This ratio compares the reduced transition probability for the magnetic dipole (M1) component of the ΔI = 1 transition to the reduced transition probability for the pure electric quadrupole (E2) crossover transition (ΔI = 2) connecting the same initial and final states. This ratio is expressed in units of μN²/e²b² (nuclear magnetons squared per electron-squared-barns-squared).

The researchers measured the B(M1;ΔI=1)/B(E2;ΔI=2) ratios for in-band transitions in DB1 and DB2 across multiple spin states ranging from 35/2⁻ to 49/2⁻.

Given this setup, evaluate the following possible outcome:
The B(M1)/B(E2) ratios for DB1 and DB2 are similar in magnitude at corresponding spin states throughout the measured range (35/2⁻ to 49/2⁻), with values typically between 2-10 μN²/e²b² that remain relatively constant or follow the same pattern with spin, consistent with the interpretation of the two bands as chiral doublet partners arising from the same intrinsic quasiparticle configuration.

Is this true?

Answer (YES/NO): NO